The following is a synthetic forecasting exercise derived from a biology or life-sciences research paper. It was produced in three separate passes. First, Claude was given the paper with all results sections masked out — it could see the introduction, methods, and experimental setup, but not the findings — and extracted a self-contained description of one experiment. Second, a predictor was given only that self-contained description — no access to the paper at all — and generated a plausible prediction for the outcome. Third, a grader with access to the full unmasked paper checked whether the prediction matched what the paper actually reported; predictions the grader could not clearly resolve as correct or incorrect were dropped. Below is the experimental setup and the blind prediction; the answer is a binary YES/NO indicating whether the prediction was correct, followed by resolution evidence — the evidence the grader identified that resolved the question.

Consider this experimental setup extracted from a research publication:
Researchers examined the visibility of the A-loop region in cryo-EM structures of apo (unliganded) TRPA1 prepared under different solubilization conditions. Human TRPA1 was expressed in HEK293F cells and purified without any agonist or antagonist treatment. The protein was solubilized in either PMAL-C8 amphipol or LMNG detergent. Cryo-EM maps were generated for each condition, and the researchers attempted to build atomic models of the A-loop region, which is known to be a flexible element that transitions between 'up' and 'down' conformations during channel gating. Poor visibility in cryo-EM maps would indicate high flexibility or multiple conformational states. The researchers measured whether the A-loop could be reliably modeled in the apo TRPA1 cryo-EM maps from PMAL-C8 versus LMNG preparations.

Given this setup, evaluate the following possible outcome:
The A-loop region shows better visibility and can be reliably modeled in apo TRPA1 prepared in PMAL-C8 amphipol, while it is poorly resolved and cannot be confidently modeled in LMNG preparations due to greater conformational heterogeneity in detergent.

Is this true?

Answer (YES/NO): NO